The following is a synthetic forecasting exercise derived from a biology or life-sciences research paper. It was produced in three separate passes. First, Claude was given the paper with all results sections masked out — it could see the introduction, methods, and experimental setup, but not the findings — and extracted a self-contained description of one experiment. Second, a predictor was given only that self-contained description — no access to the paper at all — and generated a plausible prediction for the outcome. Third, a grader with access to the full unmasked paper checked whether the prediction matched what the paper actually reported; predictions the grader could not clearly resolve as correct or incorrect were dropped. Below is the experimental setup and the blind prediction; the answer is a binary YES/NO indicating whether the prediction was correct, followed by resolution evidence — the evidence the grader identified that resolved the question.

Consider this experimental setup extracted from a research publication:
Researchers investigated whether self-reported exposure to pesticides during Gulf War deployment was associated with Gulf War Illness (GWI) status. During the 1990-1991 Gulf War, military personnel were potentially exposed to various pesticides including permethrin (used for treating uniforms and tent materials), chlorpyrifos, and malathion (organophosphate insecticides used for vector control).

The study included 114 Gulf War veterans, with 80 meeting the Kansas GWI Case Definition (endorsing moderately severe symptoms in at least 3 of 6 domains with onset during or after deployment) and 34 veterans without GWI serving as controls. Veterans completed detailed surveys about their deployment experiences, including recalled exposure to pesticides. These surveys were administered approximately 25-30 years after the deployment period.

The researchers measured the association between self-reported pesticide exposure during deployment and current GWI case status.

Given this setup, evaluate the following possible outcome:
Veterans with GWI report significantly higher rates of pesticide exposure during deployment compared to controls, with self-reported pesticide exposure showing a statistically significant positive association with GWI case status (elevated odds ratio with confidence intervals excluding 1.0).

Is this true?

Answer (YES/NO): YES